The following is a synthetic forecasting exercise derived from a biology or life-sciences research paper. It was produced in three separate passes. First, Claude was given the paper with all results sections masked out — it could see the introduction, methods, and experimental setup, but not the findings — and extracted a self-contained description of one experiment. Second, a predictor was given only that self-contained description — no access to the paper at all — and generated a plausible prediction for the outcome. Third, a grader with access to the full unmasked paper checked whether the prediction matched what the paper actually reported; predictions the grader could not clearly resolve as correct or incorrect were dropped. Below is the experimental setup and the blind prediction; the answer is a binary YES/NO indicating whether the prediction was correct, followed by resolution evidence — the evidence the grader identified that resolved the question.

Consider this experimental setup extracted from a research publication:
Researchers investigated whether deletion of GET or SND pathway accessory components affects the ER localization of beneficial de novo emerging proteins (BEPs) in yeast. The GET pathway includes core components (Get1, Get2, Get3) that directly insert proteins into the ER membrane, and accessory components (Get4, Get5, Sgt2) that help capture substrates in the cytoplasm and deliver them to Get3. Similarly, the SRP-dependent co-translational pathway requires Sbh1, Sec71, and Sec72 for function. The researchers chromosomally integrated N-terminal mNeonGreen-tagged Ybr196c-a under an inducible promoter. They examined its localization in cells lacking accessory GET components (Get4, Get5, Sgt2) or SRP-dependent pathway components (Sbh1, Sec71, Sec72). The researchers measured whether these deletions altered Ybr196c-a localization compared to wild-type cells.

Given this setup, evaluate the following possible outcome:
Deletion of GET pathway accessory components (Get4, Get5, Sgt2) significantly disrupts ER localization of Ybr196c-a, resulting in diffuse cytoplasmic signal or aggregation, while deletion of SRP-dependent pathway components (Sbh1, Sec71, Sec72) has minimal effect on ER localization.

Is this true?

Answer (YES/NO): NO